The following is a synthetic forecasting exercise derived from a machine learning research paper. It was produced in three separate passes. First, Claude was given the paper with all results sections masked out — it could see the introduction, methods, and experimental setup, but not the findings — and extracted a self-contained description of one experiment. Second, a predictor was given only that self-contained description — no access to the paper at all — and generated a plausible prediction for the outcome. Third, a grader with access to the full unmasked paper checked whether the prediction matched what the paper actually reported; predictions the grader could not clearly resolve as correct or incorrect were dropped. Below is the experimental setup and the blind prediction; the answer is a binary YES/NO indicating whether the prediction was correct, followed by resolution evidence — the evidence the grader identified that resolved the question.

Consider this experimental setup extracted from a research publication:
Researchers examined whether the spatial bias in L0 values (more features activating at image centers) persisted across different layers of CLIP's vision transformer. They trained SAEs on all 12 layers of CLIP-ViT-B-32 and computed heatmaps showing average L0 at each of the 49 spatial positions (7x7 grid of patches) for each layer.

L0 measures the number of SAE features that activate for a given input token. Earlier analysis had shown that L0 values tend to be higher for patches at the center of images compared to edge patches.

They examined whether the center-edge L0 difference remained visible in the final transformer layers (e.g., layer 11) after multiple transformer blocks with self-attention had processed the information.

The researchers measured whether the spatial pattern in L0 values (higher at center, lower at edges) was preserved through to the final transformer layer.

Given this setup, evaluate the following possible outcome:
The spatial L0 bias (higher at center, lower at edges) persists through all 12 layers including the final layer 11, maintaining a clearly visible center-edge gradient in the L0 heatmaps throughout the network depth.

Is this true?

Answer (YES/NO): YES